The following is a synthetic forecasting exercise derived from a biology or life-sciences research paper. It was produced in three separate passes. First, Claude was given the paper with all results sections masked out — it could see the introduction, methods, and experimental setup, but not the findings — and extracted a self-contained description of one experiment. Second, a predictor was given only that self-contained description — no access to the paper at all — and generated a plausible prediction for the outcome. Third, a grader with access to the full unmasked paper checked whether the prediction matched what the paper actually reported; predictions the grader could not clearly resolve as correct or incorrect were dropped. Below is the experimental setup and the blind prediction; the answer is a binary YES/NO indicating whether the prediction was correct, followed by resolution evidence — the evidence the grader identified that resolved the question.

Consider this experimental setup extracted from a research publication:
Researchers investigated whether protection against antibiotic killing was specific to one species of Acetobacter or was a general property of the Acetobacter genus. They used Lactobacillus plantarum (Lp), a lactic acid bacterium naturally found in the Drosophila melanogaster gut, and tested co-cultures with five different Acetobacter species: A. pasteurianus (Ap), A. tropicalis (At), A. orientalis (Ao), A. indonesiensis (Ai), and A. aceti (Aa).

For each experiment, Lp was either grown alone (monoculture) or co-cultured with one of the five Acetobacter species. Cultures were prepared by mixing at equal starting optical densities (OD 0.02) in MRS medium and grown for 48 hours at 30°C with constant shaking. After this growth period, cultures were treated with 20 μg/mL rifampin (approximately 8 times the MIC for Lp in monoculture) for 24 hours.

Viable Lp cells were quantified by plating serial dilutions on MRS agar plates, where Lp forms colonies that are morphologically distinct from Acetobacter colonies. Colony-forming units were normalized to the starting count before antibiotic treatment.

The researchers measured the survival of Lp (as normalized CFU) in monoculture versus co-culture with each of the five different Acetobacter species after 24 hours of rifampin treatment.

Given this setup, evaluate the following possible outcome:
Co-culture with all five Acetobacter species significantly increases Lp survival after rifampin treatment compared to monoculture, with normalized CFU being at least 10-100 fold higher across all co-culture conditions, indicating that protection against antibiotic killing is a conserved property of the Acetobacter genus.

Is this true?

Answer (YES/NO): YES